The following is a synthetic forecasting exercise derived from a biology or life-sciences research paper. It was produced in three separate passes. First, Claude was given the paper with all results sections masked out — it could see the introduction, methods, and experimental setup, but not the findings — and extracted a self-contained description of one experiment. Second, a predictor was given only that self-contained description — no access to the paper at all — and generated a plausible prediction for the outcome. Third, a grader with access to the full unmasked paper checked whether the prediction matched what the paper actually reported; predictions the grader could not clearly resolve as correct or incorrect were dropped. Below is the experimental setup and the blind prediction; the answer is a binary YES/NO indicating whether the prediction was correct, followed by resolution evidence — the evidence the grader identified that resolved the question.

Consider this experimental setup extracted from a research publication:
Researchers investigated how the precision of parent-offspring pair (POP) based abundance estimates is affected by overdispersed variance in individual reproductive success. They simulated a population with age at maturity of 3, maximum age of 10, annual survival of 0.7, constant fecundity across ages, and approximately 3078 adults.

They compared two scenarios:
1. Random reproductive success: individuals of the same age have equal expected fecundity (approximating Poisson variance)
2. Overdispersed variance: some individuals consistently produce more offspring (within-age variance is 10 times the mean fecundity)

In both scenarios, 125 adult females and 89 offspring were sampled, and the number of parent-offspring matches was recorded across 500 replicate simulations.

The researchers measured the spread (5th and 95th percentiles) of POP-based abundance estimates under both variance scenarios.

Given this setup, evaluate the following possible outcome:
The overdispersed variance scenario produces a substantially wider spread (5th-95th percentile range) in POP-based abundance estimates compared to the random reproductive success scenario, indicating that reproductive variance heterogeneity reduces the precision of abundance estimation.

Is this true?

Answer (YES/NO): YES